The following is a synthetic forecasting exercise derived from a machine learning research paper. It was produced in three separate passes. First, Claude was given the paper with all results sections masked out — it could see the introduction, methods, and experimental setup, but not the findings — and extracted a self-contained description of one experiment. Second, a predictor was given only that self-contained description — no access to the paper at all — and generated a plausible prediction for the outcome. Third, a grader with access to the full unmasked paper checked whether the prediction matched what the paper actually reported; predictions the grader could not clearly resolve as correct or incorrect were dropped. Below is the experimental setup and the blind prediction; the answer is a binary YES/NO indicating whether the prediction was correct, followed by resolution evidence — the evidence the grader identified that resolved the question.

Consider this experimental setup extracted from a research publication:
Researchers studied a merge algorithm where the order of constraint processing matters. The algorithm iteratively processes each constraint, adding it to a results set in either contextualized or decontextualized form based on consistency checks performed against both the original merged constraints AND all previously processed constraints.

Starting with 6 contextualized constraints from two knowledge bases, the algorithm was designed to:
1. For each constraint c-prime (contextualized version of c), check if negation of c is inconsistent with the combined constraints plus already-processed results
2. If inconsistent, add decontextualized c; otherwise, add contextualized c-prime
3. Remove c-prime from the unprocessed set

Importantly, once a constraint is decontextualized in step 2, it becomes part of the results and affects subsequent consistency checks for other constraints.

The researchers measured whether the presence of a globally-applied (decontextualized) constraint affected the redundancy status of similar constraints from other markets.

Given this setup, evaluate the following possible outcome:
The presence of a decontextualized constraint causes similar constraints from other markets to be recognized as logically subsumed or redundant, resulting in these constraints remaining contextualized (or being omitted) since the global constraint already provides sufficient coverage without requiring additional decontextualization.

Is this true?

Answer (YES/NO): YES